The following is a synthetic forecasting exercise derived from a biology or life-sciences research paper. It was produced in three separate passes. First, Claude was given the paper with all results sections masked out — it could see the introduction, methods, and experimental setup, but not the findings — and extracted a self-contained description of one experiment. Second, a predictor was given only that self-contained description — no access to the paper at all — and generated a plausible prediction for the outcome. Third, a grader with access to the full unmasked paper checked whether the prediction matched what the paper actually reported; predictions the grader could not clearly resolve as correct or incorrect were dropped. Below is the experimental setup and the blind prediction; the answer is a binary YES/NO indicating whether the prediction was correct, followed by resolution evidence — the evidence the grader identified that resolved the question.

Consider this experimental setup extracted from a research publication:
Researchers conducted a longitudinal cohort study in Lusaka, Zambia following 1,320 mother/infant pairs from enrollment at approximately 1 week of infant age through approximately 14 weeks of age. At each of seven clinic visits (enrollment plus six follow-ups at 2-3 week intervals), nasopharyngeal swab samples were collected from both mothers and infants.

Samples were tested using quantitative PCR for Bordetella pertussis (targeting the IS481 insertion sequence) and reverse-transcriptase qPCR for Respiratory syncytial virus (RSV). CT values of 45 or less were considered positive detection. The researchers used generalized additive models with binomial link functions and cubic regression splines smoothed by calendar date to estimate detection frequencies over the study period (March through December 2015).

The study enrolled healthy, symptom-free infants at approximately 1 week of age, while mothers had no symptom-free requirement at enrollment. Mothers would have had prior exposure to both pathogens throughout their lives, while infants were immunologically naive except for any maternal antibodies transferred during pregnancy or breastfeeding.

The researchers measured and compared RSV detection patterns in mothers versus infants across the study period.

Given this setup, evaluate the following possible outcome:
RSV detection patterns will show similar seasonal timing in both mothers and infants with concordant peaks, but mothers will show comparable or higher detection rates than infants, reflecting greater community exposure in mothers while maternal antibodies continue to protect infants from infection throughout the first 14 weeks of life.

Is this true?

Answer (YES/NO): NO